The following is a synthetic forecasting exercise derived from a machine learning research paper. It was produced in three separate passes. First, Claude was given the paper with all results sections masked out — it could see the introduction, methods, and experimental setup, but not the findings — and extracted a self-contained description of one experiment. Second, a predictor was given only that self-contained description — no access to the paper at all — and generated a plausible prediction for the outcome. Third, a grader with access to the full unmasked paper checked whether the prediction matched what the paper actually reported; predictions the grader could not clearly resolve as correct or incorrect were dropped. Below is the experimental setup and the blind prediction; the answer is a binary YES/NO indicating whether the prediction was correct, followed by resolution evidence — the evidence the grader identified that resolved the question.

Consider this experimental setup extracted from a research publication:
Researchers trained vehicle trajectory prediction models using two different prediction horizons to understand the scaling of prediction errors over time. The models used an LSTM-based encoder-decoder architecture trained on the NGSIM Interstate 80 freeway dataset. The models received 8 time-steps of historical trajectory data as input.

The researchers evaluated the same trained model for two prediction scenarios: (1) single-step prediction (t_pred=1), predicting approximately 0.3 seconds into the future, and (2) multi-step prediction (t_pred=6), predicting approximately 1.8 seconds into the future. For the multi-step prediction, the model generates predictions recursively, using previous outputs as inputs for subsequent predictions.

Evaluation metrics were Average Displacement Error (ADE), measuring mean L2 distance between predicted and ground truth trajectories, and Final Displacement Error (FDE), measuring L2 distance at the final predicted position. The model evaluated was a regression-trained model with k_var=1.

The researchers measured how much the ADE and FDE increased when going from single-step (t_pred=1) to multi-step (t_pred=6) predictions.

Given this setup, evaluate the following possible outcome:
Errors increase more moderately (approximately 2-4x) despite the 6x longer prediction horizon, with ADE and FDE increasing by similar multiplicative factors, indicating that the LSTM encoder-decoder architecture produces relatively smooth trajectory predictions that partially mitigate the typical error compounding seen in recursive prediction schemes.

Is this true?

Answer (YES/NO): NO